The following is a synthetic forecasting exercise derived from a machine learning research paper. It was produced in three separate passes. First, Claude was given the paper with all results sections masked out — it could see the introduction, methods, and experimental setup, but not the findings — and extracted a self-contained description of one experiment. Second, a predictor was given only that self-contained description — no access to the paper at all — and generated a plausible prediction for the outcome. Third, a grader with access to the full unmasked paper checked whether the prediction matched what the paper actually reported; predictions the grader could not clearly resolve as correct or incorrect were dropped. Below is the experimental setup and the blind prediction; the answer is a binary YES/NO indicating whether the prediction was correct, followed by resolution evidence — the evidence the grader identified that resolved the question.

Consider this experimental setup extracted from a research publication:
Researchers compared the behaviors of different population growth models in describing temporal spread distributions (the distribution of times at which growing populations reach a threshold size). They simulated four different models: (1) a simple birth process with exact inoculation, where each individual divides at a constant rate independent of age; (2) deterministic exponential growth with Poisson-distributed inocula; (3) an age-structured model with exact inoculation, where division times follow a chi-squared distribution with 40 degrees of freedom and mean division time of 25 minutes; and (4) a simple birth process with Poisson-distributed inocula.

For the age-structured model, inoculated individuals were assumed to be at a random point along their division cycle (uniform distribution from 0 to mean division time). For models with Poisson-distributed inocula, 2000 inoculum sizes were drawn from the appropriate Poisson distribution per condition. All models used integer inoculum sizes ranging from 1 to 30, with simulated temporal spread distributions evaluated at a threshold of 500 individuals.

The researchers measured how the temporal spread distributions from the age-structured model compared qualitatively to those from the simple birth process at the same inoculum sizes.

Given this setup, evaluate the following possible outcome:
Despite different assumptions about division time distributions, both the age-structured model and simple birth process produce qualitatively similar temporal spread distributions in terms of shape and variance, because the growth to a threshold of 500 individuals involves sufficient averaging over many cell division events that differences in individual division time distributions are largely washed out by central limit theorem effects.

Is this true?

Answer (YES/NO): NO